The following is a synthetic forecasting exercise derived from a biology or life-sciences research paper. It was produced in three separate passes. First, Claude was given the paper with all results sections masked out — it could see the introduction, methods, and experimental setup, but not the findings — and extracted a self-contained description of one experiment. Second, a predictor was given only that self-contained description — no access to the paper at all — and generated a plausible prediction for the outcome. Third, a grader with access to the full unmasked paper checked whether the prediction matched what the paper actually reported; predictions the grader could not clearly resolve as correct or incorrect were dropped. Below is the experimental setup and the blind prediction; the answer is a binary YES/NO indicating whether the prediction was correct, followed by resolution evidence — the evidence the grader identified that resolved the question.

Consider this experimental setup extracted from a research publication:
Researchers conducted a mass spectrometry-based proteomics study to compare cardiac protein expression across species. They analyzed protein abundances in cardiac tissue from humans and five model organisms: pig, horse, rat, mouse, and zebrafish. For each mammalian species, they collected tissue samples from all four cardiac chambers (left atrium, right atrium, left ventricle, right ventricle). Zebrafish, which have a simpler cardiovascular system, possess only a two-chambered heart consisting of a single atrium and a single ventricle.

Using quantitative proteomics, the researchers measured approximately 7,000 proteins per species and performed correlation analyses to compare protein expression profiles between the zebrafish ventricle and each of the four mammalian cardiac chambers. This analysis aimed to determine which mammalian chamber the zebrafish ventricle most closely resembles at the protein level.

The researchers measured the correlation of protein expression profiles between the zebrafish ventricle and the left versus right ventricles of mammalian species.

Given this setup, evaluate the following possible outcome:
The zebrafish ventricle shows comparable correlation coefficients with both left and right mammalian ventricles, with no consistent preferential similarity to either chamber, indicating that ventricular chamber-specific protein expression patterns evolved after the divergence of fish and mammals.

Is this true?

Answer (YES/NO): NO